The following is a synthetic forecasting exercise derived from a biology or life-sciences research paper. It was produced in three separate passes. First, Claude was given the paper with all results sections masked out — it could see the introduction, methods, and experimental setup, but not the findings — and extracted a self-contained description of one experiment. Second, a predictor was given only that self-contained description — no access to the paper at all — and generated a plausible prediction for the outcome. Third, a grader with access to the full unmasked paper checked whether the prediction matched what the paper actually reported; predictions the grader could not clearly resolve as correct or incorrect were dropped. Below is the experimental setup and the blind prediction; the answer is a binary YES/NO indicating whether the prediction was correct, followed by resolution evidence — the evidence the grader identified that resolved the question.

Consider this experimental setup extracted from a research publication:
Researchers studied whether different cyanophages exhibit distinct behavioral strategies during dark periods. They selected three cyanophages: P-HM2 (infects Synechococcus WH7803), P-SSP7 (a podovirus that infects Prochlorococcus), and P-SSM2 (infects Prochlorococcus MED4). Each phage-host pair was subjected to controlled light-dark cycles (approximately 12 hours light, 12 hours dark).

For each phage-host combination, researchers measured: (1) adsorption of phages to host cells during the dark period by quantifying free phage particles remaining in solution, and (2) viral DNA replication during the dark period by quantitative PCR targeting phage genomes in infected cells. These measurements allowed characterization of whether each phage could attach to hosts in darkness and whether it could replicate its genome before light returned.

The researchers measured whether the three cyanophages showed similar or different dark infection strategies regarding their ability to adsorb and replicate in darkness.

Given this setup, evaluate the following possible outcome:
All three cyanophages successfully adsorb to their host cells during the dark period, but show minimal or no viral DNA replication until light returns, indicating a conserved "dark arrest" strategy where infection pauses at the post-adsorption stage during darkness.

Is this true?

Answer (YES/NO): NO